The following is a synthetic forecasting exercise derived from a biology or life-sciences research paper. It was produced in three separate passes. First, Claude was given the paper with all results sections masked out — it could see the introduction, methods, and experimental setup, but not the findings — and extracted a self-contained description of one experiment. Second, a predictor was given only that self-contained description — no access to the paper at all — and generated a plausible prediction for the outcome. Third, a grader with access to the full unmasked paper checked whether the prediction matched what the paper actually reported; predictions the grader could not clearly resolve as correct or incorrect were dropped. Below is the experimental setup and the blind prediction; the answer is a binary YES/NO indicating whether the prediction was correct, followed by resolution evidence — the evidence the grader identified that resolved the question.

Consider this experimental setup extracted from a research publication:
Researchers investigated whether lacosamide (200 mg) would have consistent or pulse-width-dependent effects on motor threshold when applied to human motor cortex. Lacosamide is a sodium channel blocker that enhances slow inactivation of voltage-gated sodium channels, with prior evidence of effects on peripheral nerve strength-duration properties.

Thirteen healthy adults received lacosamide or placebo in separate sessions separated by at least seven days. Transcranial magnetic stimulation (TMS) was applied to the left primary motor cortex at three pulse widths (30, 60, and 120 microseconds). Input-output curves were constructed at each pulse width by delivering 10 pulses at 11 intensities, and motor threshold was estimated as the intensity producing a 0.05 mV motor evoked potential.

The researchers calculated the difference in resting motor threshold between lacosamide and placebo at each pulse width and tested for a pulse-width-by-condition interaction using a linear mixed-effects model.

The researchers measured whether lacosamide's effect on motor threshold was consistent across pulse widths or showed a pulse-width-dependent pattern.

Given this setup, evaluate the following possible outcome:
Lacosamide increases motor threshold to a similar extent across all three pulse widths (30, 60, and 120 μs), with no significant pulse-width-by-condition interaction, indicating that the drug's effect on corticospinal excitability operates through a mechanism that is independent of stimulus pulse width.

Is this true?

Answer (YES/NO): NO